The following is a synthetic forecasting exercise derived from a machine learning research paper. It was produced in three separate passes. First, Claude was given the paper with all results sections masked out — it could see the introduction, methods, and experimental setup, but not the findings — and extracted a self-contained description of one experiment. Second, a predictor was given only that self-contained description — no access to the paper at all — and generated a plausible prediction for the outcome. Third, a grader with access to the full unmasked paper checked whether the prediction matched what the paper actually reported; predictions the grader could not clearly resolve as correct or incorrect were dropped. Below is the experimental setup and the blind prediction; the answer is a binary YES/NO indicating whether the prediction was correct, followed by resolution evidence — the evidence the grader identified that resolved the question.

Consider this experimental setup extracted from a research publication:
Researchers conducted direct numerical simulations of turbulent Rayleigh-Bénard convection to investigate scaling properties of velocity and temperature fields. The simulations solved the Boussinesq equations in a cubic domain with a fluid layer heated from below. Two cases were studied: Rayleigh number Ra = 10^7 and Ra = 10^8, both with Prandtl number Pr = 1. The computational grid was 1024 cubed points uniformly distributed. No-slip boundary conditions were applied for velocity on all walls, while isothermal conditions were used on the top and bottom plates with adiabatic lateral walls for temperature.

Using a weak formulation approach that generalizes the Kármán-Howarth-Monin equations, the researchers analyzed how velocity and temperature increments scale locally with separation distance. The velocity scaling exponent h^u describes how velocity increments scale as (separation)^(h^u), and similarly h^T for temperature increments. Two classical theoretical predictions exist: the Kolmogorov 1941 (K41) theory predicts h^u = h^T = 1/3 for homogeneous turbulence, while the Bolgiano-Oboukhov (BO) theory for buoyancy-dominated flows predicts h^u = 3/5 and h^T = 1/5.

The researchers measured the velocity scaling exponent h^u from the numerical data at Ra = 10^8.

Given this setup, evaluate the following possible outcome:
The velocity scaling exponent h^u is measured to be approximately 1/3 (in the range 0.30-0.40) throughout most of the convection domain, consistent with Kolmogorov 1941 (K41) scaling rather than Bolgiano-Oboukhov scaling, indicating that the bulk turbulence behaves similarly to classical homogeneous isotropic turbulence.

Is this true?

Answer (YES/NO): YES